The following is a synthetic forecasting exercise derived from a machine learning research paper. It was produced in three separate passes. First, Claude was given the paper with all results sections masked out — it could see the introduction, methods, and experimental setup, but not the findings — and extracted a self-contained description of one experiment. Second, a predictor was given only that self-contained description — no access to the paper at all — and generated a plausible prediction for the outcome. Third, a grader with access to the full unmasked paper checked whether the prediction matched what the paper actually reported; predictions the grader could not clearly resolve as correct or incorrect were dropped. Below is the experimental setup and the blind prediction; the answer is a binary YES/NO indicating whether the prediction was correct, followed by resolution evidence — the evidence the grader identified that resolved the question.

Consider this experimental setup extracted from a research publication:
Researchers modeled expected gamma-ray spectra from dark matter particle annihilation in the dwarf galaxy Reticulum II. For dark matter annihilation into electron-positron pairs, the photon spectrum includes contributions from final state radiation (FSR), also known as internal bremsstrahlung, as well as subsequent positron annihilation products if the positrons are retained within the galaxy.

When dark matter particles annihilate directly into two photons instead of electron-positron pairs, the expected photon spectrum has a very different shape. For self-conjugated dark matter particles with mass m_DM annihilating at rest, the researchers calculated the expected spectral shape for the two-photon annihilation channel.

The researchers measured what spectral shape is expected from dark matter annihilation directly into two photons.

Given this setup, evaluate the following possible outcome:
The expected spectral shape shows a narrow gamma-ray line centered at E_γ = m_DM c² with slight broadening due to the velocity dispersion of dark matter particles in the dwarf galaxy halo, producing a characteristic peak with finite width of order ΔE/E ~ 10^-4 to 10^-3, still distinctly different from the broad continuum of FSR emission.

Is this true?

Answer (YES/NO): NO